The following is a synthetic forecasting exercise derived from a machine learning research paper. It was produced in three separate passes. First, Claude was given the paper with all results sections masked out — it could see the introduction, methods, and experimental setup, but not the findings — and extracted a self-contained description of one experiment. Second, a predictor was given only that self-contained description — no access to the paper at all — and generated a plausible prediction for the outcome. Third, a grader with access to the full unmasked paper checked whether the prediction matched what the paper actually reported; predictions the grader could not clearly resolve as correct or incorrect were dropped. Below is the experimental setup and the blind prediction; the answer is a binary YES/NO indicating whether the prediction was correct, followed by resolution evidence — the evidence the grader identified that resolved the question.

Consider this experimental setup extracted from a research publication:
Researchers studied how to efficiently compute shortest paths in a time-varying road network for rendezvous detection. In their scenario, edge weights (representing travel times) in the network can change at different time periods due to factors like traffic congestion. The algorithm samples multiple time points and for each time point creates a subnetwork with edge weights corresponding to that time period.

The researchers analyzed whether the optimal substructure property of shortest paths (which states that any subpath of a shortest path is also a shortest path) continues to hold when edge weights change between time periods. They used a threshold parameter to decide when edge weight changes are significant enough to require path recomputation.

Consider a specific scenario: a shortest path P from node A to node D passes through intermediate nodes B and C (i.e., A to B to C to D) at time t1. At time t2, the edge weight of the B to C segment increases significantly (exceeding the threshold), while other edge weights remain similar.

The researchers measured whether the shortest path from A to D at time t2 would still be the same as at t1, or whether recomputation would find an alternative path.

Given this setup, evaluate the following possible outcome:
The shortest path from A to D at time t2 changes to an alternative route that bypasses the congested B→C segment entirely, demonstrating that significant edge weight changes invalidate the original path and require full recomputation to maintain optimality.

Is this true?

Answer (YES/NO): YES